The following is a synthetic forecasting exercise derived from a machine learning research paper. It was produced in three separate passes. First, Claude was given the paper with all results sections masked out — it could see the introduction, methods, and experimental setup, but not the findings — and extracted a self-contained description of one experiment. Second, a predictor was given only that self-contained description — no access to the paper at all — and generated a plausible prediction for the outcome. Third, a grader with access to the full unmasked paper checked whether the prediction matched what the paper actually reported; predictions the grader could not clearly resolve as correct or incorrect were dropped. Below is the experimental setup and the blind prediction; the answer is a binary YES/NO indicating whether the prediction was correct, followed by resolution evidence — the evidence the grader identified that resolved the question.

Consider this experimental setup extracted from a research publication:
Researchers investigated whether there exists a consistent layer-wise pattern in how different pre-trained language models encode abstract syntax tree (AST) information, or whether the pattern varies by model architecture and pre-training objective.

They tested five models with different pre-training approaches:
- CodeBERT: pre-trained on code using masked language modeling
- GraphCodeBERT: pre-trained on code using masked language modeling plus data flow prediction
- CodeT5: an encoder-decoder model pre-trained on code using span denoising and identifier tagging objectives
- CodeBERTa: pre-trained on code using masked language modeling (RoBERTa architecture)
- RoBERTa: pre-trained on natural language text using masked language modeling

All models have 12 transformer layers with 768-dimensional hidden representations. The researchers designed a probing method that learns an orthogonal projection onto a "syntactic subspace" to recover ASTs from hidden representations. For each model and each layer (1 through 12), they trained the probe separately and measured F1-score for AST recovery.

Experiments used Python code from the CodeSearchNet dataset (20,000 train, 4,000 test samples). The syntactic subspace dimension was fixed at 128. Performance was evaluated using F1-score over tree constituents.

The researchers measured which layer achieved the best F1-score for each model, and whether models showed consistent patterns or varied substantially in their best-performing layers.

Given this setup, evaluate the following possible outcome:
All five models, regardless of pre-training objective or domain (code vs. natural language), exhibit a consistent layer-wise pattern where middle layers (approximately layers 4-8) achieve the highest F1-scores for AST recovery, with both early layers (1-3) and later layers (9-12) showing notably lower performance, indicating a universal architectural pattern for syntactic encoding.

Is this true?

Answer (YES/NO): YES